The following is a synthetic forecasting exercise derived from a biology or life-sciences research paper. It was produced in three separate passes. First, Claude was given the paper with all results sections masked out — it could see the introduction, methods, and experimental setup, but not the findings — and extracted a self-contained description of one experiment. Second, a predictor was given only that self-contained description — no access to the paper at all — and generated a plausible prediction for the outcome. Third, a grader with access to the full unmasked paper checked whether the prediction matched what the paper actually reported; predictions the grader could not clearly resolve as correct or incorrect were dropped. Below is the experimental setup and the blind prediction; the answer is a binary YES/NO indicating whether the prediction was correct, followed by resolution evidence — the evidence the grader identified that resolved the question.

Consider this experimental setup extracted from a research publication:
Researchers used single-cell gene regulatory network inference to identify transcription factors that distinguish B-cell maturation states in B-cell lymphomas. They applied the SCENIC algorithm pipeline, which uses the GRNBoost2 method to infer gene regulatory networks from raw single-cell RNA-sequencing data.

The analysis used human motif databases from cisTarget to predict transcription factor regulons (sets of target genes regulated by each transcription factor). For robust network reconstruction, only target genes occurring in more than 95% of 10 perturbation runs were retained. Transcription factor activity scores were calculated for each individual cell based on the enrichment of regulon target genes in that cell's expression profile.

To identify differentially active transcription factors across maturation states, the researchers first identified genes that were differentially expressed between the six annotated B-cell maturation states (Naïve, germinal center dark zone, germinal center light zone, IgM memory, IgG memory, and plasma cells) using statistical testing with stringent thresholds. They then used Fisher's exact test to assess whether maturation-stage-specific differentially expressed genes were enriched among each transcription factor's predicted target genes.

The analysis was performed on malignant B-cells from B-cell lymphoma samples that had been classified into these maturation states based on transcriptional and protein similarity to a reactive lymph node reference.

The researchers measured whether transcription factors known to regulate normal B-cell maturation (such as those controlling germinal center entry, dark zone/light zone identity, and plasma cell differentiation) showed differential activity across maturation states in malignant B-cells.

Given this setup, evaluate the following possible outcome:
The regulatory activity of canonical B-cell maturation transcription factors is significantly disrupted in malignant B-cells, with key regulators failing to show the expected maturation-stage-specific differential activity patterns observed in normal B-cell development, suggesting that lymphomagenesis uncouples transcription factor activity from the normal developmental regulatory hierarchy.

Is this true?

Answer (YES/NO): NO